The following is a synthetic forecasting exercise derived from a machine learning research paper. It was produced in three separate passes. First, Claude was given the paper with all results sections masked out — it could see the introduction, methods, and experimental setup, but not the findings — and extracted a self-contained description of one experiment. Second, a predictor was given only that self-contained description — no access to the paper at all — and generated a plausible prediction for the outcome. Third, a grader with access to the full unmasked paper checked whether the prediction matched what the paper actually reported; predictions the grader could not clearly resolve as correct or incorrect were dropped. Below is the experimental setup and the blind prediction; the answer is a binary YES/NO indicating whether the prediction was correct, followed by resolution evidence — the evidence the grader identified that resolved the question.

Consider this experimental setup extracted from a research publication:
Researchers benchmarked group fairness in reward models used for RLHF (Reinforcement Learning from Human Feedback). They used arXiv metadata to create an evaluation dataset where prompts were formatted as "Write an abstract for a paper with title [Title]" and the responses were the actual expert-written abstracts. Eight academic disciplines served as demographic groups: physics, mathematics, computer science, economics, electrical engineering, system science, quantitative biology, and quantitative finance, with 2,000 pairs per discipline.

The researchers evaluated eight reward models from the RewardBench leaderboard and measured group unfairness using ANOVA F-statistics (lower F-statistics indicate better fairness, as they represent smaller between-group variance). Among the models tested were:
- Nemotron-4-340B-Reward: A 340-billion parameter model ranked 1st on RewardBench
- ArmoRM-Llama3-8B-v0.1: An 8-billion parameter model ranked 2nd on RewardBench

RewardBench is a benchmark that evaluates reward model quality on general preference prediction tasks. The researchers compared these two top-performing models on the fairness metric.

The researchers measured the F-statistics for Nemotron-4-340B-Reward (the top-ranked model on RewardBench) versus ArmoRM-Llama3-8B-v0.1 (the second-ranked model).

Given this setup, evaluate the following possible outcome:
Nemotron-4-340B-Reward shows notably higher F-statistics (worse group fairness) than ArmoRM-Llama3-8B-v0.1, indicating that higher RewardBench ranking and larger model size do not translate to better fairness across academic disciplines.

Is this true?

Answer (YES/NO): YES